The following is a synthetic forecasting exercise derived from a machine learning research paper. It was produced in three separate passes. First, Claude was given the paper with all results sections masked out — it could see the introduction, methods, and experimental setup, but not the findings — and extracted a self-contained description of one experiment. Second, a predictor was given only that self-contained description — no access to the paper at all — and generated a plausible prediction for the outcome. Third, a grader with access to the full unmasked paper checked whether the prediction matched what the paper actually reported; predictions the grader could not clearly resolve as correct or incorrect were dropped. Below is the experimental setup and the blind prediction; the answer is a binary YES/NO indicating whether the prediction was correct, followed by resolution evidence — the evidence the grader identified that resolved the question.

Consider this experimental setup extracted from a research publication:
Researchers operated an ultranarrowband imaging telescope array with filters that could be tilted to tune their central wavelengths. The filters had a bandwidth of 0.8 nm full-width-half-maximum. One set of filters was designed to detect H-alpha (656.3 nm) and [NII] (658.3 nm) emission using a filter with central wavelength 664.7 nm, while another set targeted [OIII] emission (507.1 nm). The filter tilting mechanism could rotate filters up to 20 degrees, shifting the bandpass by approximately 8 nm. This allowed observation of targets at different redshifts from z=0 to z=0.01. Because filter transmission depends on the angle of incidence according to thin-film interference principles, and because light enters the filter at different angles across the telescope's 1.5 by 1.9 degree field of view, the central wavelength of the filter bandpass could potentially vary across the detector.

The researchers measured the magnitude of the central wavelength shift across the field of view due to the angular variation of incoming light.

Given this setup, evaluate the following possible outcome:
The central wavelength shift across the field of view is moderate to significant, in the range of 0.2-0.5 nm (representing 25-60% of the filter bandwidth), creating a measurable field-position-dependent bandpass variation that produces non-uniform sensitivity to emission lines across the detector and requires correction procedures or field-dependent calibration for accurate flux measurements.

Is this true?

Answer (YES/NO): NO